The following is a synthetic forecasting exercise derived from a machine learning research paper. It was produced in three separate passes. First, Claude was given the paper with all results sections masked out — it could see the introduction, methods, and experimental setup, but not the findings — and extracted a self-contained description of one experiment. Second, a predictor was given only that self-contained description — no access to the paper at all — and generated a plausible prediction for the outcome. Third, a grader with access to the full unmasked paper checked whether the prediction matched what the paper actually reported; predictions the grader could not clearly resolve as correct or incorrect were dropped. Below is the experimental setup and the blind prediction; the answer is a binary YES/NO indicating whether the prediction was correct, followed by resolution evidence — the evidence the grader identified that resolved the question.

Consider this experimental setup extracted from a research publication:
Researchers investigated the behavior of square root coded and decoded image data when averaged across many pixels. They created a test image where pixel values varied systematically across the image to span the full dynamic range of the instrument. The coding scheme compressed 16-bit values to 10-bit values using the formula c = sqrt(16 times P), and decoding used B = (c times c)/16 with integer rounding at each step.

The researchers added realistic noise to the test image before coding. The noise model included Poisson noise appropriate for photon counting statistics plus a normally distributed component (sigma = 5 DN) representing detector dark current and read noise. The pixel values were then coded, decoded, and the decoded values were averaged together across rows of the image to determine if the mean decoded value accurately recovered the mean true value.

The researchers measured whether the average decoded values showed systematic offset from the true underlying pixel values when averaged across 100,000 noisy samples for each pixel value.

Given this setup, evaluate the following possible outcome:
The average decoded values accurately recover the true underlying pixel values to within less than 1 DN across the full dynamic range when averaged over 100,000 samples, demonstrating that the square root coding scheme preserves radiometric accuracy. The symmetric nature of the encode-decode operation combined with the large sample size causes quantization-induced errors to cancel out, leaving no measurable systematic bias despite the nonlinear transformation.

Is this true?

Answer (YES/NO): NO